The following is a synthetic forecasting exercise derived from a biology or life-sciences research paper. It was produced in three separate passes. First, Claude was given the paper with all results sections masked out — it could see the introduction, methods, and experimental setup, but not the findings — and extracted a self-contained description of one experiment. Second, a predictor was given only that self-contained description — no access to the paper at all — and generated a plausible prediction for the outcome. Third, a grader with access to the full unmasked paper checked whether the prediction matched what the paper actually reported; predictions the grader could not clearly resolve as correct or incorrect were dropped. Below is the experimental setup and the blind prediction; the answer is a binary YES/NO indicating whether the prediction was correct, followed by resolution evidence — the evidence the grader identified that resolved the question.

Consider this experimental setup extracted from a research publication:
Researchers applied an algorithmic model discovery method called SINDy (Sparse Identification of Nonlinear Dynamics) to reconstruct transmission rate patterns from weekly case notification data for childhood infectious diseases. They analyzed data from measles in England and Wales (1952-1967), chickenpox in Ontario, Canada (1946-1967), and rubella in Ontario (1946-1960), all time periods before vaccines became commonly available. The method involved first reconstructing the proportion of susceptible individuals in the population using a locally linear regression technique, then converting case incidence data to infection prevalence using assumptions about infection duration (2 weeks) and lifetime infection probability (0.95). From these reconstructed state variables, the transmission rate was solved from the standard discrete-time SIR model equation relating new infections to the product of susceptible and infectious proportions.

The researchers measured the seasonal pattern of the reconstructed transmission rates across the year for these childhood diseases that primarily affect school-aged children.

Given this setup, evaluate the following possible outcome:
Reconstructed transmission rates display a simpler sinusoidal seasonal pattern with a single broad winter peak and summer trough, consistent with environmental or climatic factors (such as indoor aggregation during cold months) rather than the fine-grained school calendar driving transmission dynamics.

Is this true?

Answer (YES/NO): NO